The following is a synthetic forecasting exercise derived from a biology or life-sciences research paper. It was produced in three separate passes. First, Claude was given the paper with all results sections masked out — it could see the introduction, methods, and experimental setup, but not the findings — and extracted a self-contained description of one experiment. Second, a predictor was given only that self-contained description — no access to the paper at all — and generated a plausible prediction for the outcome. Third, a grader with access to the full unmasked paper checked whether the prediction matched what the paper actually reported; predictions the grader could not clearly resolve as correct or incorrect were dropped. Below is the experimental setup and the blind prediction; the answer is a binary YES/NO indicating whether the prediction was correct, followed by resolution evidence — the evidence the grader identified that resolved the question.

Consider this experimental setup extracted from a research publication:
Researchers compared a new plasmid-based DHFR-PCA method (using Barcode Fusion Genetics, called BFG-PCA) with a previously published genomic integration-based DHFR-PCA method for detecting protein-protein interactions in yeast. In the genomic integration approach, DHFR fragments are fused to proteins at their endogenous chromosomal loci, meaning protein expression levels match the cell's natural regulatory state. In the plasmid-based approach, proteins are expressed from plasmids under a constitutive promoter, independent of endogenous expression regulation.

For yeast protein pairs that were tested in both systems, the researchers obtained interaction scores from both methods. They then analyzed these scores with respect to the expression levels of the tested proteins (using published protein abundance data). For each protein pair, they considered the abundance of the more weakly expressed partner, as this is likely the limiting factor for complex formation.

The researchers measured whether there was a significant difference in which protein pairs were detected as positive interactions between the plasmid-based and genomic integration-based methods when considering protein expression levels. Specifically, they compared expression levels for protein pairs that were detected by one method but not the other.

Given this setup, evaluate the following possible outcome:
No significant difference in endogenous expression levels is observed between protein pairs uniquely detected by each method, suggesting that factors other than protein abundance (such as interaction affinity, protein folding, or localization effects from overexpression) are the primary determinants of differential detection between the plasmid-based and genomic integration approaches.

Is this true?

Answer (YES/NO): YES